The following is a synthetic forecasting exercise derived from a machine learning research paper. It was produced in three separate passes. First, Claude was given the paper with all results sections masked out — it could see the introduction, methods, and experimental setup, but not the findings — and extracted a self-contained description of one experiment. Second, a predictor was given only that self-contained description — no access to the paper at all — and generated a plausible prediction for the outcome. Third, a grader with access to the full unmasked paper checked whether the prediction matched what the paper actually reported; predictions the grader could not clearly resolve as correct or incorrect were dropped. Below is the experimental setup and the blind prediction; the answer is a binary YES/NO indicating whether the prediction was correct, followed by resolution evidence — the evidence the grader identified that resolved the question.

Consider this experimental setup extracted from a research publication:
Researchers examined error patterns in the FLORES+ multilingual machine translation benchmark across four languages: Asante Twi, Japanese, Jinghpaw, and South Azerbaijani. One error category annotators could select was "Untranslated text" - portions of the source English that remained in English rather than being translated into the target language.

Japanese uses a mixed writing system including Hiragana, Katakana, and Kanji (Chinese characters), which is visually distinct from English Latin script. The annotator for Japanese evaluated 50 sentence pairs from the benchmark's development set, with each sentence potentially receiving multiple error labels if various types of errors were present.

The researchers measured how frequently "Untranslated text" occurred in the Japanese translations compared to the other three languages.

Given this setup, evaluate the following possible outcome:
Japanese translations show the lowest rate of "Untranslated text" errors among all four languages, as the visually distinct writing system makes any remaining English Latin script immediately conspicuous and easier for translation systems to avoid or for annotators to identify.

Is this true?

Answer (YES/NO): NO